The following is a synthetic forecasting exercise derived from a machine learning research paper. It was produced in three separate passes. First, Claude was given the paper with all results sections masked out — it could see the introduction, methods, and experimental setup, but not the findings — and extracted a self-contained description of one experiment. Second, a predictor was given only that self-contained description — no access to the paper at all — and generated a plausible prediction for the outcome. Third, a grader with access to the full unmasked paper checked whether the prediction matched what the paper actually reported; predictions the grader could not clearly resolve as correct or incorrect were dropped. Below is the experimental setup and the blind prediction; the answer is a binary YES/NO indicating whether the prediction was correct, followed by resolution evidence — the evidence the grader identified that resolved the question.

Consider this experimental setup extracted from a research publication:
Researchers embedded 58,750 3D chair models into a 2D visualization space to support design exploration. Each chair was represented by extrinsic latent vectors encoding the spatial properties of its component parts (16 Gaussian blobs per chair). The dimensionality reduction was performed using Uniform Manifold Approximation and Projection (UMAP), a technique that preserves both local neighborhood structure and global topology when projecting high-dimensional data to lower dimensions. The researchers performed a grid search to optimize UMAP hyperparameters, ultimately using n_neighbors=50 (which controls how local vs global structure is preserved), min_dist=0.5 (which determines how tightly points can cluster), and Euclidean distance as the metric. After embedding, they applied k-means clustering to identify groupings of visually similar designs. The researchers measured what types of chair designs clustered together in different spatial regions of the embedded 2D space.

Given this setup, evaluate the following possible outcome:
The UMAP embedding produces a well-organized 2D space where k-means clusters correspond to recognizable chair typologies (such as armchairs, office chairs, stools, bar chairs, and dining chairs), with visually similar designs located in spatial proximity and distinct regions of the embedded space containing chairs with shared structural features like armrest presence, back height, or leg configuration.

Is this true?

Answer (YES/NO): YES